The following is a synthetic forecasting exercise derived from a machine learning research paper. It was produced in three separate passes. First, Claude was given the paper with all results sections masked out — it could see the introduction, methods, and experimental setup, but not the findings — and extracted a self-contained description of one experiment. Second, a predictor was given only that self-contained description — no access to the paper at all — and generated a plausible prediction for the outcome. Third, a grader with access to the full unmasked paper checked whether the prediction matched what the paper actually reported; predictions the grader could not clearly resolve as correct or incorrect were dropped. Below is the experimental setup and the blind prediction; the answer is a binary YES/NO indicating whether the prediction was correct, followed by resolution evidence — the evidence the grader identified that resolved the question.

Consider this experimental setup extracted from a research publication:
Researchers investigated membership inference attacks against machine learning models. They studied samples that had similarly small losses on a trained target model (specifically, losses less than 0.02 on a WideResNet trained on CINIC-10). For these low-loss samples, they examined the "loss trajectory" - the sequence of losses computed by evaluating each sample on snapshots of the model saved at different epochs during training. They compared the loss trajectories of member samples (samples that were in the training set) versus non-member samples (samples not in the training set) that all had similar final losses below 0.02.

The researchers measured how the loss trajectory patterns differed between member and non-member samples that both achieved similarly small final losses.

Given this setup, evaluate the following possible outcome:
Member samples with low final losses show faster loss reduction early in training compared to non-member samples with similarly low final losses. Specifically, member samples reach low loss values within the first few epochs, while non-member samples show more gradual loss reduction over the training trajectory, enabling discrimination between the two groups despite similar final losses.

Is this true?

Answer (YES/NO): NO